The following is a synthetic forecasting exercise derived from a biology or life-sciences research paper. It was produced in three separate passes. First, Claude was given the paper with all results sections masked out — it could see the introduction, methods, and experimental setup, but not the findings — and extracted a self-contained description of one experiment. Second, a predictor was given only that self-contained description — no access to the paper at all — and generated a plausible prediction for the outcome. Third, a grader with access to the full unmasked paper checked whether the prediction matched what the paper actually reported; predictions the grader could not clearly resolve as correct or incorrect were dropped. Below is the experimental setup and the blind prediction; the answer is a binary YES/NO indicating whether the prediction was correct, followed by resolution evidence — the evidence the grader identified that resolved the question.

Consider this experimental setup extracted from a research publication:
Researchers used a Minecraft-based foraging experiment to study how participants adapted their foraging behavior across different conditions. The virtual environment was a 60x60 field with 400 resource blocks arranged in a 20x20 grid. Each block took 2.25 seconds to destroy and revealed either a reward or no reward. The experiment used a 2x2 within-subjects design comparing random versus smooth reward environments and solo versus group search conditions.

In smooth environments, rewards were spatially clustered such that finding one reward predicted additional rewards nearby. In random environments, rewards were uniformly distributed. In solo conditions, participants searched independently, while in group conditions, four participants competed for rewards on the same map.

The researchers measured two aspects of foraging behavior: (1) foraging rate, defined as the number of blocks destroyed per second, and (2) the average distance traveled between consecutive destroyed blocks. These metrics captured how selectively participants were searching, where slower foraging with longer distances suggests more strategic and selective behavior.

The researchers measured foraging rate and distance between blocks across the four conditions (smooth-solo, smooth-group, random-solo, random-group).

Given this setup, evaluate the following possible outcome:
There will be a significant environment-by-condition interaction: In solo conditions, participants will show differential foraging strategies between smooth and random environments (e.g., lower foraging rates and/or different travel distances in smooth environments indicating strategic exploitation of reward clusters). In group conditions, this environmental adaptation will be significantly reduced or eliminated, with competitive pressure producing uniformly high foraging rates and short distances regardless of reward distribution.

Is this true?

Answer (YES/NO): NO